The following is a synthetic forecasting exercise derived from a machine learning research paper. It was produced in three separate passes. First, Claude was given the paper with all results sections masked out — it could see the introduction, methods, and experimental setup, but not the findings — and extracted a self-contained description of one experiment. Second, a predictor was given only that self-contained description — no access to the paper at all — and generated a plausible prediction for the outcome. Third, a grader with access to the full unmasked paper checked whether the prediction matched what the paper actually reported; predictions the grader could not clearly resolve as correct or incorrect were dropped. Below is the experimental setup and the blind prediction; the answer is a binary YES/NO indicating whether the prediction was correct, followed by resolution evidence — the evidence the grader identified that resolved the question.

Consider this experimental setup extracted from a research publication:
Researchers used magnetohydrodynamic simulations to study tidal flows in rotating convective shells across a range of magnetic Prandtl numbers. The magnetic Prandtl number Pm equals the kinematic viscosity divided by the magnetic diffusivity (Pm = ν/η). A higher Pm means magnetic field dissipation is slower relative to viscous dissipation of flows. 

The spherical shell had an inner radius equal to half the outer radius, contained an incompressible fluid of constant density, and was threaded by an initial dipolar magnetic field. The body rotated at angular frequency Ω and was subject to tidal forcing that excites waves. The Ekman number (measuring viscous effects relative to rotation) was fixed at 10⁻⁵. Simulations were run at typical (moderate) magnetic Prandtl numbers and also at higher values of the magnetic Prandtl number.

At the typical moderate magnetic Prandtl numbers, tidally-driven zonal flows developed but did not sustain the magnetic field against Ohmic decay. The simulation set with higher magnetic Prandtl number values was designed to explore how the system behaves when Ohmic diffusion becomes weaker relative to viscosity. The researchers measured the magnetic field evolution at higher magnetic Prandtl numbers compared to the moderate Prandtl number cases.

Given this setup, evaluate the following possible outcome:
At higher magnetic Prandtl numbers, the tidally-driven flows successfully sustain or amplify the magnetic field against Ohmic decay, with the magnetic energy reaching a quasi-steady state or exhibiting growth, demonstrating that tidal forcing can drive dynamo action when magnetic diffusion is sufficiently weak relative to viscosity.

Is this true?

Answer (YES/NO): NO